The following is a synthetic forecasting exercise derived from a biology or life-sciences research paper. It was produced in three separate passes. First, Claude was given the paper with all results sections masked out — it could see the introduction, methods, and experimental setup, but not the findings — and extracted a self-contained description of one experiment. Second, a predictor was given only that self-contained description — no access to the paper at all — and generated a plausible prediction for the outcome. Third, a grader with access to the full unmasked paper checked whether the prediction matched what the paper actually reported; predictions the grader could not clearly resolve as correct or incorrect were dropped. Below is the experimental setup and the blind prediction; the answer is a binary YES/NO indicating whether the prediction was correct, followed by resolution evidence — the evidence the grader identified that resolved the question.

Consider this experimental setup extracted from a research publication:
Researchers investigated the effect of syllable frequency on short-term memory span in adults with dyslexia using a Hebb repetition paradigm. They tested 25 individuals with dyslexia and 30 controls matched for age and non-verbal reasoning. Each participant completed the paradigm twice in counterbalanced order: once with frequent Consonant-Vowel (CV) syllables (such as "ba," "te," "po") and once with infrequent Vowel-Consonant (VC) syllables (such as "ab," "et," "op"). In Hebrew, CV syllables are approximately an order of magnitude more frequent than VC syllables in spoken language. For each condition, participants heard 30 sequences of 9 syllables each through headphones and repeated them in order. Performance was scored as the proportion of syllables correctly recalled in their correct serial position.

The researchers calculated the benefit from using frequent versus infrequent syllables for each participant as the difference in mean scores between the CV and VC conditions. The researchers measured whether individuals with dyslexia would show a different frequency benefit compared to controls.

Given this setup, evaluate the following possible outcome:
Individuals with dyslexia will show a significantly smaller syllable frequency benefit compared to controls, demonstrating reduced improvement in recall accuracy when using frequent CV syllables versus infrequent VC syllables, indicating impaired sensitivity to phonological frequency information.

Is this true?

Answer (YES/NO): YES